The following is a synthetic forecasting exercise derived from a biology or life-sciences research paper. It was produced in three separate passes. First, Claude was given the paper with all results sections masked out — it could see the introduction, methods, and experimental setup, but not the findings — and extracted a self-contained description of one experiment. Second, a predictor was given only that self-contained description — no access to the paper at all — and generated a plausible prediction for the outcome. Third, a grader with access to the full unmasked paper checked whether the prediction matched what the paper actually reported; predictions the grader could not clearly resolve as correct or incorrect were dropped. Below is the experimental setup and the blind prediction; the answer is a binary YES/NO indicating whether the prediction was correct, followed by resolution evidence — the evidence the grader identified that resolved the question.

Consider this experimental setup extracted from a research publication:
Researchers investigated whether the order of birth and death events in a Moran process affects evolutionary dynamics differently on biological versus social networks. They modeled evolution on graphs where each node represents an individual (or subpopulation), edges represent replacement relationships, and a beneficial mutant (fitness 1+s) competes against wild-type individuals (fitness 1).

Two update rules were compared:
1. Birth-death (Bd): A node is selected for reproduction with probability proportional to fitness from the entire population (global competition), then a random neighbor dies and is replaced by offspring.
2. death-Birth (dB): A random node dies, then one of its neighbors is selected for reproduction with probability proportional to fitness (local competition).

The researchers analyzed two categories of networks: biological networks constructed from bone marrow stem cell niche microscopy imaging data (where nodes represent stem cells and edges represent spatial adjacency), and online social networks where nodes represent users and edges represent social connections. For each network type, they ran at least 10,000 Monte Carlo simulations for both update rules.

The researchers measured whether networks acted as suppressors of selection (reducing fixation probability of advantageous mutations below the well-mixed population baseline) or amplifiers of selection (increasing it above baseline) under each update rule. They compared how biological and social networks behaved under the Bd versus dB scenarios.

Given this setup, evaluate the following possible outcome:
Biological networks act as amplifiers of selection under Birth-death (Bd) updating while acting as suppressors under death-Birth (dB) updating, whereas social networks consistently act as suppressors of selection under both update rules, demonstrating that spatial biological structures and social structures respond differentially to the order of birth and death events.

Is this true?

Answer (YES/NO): NO